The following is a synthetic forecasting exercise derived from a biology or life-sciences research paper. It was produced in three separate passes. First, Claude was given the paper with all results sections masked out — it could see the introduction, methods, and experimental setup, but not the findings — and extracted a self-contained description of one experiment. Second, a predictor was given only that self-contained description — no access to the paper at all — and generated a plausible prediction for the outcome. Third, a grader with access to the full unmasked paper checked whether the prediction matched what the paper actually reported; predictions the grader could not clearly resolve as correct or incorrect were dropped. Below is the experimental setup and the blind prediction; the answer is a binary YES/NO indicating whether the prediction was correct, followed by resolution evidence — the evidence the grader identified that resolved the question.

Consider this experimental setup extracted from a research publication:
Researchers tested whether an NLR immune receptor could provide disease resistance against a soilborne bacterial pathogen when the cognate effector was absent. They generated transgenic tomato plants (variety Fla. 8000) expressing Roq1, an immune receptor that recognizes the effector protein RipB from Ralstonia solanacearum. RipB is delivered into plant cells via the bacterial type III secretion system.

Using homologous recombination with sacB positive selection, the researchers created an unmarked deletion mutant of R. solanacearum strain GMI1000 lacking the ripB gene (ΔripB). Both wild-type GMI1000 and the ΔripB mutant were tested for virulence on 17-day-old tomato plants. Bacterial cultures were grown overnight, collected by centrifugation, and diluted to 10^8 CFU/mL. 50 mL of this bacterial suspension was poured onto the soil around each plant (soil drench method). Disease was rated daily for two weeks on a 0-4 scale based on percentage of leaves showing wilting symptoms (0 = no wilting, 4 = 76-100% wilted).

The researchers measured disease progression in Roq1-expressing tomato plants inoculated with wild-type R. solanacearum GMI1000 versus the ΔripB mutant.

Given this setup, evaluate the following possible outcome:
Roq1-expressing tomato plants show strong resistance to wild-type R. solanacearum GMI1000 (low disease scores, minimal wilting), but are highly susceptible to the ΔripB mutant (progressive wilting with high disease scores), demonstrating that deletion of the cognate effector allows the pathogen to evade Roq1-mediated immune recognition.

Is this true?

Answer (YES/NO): YES